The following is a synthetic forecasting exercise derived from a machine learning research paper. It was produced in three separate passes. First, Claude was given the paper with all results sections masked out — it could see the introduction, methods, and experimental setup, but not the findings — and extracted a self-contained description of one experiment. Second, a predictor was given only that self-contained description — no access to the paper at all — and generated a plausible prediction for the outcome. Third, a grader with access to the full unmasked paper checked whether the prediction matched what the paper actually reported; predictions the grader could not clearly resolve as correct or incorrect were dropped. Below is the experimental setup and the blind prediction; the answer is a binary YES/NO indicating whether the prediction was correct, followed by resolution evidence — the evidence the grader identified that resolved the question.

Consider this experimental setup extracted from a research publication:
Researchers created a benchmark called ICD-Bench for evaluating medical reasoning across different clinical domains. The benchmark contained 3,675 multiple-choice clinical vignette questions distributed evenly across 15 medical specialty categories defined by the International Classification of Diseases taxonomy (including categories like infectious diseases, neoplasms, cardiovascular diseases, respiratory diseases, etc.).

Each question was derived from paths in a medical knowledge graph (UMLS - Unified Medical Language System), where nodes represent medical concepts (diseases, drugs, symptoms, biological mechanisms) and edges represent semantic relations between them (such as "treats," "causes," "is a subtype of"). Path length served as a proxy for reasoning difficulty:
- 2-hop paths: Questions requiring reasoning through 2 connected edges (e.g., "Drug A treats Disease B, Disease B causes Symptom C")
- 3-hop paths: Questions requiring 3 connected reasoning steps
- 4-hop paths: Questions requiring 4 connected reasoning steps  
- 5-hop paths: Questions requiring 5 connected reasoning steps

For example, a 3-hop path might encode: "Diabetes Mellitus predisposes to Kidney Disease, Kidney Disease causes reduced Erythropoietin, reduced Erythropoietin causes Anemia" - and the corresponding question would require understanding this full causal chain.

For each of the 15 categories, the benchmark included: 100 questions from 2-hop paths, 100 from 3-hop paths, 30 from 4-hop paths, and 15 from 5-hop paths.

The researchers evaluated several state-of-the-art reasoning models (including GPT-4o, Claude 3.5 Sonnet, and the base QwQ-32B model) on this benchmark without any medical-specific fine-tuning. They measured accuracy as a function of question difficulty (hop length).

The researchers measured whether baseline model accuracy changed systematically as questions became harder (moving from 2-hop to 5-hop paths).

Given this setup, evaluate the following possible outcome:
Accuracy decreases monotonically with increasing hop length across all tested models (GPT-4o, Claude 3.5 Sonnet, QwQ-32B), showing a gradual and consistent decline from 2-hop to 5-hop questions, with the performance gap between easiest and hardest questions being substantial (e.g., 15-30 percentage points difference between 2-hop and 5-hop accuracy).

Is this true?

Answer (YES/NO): NO